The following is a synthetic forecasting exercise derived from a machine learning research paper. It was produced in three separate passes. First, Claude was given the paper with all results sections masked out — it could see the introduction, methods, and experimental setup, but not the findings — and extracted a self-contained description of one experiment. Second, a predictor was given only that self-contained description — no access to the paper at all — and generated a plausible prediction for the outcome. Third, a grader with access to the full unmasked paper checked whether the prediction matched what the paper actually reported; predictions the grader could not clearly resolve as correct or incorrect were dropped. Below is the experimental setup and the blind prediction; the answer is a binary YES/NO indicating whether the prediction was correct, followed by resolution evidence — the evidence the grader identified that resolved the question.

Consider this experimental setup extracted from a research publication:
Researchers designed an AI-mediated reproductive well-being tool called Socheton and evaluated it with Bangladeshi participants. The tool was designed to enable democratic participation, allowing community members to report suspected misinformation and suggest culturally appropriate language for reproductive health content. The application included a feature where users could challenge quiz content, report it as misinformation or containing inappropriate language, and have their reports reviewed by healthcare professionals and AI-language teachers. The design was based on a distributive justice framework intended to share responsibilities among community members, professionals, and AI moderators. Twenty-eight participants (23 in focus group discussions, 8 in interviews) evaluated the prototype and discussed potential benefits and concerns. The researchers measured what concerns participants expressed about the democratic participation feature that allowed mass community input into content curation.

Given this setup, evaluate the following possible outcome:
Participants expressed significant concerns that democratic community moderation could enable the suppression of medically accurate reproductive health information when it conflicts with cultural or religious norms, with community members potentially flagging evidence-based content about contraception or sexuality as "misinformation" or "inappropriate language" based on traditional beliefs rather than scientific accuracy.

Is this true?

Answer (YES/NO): YES